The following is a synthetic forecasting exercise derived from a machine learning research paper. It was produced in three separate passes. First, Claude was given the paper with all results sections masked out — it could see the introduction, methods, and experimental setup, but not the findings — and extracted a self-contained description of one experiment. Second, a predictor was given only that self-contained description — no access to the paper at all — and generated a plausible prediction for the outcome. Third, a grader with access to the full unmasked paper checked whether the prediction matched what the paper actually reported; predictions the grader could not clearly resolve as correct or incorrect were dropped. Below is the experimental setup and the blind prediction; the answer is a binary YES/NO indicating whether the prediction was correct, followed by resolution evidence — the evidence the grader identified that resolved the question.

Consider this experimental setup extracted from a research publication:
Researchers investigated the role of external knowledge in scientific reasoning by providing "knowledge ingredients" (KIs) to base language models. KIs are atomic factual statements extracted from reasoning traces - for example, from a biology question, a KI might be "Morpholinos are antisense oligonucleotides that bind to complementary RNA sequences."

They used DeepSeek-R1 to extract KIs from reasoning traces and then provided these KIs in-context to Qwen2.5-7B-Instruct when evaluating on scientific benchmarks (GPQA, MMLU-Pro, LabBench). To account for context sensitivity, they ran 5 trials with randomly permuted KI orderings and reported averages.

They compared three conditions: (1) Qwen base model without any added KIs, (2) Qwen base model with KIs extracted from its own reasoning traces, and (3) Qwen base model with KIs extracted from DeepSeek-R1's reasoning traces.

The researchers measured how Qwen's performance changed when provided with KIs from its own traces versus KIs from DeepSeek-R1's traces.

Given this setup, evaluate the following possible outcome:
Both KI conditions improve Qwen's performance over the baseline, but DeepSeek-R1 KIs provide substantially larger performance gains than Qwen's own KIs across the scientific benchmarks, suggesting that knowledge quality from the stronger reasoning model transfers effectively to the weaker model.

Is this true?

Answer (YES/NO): NO